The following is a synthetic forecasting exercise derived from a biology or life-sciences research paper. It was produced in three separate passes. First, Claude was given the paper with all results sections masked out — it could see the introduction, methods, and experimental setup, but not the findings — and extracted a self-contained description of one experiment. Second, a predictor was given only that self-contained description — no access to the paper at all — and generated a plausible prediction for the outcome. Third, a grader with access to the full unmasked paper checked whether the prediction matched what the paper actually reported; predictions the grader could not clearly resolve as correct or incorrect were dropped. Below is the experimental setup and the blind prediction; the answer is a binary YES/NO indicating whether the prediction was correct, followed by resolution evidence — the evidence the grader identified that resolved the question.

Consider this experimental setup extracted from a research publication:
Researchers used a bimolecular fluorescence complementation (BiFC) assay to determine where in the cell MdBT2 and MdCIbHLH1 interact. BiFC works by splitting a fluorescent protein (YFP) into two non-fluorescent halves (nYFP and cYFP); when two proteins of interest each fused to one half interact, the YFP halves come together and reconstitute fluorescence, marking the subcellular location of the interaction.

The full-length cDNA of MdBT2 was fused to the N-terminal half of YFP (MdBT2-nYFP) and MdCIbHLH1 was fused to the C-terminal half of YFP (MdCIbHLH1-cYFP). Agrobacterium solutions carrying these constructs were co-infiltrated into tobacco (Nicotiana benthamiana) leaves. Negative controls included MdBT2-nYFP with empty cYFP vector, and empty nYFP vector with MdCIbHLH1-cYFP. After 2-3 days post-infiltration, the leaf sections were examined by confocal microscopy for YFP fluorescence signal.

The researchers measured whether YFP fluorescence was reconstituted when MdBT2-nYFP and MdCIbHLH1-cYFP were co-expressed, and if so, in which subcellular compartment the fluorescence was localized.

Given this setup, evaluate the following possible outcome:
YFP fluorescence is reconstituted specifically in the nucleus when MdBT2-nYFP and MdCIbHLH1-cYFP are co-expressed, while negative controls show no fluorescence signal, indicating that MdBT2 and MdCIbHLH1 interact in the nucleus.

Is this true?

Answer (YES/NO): YES